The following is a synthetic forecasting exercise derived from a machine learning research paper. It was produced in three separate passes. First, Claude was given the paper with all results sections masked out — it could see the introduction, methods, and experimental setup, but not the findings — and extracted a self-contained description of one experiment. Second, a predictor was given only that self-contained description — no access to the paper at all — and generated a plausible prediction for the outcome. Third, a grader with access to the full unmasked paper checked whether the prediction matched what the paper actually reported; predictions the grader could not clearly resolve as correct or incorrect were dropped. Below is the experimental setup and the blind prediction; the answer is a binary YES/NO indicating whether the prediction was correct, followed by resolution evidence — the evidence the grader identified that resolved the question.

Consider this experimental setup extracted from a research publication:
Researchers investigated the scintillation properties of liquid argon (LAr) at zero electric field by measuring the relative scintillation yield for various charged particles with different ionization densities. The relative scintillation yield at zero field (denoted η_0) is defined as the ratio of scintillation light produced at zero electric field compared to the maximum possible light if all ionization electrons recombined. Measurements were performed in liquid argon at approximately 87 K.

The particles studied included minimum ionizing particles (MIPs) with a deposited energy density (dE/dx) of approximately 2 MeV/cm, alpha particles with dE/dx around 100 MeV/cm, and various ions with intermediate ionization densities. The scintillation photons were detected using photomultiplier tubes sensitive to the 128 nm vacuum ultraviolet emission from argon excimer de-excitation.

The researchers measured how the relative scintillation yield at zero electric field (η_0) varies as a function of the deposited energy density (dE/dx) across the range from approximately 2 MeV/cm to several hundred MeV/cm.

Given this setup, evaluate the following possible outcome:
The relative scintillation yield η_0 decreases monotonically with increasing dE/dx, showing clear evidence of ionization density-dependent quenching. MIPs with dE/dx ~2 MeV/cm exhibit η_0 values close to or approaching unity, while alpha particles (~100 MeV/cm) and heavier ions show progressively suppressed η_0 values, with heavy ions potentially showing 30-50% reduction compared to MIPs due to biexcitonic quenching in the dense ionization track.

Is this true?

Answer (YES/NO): NO